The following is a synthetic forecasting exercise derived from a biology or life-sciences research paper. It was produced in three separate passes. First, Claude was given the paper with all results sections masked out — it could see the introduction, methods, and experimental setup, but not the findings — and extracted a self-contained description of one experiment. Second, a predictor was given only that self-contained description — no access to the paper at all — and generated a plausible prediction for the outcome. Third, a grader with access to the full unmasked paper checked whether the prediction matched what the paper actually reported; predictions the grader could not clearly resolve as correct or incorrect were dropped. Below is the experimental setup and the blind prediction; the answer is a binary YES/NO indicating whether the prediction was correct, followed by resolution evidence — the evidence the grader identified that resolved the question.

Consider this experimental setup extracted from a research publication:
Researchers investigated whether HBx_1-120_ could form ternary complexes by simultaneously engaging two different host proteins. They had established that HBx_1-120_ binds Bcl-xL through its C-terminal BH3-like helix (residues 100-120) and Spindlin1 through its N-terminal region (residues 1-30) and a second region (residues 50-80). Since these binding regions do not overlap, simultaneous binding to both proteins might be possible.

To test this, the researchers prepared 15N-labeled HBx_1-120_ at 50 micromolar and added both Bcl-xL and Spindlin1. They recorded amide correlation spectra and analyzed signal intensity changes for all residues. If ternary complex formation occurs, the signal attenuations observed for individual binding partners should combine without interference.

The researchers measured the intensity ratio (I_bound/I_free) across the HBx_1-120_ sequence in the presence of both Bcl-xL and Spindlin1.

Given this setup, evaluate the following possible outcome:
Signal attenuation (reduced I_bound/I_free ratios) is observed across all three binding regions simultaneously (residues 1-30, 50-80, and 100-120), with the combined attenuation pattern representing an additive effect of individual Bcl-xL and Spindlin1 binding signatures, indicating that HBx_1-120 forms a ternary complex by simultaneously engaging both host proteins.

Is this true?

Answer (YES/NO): YES